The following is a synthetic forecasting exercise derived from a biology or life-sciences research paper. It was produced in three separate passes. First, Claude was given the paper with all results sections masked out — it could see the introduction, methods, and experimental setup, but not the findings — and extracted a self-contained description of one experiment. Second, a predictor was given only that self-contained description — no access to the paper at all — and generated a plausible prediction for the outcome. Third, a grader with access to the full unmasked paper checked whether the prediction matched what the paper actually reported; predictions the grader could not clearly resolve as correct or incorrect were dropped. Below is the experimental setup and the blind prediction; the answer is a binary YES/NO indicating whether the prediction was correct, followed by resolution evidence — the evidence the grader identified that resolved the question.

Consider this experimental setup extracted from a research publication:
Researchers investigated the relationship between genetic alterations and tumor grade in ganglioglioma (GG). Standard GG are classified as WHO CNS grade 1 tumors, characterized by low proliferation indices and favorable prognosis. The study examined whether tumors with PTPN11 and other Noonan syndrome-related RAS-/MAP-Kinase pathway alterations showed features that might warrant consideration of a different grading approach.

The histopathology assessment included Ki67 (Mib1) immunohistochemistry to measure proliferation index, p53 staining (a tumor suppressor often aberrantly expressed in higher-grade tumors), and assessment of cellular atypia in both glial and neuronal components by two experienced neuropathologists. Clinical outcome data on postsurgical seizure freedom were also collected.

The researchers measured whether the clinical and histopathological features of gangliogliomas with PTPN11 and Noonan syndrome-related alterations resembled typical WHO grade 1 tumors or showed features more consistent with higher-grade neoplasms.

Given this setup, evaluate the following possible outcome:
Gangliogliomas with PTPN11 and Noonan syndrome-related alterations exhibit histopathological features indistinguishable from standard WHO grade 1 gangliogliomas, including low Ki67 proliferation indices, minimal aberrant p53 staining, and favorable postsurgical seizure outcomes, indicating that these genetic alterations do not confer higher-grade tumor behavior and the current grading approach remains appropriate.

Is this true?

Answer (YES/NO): NO